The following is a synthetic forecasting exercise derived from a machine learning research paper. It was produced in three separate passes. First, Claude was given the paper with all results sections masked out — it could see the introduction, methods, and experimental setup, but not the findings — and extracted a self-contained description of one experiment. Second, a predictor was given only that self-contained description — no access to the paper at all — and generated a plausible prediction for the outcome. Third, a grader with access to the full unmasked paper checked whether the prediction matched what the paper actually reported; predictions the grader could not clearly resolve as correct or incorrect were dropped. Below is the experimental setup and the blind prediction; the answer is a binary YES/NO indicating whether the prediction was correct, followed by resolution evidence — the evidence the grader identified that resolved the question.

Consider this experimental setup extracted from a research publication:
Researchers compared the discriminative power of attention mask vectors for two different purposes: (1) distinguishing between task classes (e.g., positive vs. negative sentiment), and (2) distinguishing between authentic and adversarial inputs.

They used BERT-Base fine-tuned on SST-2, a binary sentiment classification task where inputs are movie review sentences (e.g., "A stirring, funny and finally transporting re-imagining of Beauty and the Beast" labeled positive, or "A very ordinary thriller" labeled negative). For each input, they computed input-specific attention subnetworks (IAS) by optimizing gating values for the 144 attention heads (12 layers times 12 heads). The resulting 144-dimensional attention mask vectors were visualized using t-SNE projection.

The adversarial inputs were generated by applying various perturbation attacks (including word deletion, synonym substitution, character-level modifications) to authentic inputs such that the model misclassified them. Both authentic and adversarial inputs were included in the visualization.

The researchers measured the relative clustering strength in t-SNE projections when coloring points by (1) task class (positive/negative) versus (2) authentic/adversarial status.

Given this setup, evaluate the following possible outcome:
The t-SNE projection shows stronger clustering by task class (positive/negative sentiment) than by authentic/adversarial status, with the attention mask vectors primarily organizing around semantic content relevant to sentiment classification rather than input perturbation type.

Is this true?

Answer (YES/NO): YES